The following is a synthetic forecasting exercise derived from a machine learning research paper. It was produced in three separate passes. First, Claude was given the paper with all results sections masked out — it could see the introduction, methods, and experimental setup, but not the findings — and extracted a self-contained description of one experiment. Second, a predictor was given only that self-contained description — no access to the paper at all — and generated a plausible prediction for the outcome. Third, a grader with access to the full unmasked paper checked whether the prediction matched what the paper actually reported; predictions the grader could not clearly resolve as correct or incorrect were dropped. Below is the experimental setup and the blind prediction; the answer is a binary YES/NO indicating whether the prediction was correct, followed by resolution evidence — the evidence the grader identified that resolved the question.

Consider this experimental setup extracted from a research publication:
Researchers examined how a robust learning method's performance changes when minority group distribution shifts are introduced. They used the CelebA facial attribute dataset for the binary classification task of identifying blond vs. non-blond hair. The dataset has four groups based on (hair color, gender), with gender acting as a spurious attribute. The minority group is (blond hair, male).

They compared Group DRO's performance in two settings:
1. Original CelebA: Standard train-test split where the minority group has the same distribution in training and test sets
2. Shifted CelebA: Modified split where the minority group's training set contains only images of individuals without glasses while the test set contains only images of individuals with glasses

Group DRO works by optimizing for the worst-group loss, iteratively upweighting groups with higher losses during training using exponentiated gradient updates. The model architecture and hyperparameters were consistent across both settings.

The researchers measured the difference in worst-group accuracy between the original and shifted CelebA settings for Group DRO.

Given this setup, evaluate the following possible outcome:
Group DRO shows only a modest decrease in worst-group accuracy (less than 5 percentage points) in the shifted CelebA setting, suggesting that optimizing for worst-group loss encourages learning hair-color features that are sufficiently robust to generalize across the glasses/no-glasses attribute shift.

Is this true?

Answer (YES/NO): NO